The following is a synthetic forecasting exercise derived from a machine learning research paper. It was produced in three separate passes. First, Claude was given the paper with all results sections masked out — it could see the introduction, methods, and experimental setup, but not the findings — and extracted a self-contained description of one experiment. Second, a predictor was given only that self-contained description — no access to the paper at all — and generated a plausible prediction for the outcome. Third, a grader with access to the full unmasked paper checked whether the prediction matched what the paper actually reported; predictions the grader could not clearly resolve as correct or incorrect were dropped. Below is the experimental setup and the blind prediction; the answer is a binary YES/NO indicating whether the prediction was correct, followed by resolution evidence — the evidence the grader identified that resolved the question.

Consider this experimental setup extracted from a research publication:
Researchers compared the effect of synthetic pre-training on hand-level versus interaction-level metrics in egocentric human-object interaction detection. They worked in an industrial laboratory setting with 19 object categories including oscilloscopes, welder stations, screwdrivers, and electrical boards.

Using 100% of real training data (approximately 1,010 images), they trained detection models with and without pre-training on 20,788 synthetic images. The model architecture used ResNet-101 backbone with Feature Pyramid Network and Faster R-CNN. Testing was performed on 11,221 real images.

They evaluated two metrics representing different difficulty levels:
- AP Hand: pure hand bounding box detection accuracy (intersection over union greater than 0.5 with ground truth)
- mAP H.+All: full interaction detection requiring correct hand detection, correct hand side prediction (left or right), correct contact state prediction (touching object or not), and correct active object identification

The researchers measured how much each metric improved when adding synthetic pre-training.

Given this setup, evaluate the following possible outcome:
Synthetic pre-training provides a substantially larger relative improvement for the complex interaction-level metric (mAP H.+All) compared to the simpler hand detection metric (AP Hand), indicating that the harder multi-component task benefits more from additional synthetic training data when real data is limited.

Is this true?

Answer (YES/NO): YES